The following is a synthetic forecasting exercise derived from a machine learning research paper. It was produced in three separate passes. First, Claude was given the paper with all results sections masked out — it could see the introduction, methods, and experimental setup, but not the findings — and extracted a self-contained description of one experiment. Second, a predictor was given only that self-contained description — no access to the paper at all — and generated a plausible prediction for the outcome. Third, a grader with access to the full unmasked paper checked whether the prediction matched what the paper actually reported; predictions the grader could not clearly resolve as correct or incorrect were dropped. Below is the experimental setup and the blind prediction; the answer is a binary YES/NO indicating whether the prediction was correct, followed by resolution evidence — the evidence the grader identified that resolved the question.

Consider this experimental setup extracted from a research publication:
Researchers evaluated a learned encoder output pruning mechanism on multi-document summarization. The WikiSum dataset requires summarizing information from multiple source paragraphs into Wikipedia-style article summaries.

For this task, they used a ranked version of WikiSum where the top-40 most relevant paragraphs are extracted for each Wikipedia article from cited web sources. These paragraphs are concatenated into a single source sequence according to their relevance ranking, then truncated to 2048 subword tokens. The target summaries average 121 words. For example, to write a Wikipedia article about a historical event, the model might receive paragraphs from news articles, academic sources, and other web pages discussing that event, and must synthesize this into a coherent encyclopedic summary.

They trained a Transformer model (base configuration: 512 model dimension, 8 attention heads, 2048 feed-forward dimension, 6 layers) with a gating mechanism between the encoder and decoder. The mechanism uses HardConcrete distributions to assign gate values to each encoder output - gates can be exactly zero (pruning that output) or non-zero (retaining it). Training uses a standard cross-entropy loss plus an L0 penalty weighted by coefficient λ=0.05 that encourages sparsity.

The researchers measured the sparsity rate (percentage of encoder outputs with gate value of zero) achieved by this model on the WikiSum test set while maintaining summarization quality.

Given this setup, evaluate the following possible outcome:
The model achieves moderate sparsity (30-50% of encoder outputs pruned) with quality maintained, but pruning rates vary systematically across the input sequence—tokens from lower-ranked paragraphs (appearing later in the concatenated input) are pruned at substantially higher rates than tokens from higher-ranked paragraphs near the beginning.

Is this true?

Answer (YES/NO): NO